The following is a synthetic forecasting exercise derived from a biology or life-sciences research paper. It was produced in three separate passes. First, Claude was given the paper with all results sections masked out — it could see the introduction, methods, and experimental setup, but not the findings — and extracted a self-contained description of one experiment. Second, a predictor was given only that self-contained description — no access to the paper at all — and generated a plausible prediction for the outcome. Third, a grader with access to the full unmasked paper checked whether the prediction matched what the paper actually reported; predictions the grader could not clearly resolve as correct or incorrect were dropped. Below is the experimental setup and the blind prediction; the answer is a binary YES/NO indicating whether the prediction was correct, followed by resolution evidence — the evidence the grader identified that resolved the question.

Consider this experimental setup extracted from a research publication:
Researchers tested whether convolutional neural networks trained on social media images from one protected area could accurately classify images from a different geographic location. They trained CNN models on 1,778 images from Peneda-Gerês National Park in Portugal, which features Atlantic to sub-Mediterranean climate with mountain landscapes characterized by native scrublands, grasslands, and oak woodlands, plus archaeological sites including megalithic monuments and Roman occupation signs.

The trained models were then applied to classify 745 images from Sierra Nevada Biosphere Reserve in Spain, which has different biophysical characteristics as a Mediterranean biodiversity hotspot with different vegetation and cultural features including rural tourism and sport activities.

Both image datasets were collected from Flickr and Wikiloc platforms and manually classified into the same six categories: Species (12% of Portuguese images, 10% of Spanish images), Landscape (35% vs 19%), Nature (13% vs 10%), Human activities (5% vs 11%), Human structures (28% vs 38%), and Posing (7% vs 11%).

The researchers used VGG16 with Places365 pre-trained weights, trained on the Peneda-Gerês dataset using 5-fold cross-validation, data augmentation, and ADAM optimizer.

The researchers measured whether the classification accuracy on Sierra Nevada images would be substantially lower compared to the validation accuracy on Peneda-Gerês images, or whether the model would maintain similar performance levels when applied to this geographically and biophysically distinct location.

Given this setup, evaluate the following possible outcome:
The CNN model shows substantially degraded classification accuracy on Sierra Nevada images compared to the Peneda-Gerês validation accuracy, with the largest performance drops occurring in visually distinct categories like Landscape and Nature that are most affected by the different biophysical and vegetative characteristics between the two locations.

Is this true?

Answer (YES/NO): YES